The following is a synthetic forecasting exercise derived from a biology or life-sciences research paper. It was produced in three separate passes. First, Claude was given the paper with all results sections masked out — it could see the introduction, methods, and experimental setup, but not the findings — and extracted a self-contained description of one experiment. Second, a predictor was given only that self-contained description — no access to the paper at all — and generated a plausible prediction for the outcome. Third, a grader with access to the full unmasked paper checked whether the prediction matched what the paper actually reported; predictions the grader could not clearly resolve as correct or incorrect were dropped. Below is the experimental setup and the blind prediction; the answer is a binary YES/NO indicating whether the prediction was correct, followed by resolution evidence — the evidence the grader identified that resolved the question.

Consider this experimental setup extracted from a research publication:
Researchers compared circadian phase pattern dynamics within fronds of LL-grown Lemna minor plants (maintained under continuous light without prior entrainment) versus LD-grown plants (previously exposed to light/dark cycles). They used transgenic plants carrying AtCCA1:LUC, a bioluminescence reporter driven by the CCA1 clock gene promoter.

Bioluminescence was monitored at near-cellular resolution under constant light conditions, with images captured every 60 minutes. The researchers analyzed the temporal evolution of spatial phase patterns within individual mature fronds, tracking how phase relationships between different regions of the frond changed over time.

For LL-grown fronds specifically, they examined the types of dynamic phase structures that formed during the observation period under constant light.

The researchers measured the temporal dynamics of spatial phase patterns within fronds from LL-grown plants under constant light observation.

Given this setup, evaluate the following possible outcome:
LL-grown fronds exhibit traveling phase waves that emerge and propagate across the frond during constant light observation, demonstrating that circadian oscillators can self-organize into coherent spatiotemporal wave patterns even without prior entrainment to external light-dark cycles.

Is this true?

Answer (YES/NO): YES